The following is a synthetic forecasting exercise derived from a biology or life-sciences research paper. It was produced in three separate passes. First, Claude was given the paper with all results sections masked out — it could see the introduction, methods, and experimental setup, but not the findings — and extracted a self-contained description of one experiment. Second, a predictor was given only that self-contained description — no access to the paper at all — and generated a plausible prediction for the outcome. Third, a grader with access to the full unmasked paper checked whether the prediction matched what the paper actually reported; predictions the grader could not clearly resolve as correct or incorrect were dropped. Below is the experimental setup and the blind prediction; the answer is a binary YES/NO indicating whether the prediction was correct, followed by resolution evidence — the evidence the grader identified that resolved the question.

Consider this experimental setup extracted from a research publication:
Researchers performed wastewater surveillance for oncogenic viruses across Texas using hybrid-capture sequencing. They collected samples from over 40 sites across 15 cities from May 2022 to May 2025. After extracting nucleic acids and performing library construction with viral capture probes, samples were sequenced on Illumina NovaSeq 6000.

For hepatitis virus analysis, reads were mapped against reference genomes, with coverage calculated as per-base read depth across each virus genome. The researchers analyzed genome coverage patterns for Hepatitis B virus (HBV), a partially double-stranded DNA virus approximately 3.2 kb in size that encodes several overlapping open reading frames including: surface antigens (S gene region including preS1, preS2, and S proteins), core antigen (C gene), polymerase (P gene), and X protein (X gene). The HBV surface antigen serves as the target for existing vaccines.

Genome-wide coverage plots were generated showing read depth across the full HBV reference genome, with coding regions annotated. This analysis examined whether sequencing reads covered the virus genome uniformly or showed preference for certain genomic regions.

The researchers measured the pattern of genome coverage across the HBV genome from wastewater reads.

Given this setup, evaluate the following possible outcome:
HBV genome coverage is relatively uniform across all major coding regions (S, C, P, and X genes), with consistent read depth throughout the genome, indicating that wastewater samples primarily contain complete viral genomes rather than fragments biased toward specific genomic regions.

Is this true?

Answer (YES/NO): YES